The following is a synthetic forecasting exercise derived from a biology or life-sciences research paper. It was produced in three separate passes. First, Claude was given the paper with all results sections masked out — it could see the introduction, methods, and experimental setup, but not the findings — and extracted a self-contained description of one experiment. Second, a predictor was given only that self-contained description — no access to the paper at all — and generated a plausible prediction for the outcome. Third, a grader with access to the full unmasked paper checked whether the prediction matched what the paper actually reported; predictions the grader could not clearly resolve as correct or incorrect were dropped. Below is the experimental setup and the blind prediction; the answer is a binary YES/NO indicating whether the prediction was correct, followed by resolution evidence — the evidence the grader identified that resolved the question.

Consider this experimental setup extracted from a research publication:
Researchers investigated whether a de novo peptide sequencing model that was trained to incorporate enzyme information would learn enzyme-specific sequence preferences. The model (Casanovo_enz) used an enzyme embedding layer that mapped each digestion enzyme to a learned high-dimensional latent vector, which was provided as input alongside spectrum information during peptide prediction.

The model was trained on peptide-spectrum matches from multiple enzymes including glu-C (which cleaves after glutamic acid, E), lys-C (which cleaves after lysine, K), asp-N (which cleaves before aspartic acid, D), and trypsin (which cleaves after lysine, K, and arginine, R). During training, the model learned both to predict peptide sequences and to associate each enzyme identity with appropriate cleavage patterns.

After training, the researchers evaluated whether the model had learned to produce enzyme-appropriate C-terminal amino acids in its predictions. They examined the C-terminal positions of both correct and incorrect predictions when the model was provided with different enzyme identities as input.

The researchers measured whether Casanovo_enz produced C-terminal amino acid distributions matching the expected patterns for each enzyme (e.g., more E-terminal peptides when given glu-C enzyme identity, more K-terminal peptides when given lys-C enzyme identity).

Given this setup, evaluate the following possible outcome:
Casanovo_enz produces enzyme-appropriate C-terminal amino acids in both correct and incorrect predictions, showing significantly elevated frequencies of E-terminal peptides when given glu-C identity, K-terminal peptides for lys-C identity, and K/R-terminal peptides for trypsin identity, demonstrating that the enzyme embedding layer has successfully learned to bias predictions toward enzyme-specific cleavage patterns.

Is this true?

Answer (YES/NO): YES